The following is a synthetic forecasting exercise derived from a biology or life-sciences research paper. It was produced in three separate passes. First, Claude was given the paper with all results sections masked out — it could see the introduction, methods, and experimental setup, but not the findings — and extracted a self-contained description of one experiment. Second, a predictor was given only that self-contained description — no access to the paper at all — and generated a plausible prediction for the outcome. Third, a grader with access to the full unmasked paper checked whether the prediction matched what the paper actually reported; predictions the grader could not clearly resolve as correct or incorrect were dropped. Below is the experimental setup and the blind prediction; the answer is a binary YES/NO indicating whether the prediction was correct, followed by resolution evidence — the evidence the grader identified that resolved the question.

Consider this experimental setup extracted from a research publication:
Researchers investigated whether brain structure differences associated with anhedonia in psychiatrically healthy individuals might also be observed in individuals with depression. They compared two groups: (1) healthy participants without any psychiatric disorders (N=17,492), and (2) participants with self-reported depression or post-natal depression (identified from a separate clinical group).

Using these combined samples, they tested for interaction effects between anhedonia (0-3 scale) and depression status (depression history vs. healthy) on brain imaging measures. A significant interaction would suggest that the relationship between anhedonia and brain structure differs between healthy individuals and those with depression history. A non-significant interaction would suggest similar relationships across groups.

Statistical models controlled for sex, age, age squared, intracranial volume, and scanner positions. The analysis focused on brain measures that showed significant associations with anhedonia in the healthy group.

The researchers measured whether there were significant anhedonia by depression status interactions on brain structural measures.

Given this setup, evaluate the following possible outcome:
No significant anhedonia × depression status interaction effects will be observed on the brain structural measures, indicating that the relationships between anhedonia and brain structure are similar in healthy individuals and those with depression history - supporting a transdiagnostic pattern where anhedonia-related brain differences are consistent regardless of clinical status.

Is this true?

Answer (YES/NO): YES